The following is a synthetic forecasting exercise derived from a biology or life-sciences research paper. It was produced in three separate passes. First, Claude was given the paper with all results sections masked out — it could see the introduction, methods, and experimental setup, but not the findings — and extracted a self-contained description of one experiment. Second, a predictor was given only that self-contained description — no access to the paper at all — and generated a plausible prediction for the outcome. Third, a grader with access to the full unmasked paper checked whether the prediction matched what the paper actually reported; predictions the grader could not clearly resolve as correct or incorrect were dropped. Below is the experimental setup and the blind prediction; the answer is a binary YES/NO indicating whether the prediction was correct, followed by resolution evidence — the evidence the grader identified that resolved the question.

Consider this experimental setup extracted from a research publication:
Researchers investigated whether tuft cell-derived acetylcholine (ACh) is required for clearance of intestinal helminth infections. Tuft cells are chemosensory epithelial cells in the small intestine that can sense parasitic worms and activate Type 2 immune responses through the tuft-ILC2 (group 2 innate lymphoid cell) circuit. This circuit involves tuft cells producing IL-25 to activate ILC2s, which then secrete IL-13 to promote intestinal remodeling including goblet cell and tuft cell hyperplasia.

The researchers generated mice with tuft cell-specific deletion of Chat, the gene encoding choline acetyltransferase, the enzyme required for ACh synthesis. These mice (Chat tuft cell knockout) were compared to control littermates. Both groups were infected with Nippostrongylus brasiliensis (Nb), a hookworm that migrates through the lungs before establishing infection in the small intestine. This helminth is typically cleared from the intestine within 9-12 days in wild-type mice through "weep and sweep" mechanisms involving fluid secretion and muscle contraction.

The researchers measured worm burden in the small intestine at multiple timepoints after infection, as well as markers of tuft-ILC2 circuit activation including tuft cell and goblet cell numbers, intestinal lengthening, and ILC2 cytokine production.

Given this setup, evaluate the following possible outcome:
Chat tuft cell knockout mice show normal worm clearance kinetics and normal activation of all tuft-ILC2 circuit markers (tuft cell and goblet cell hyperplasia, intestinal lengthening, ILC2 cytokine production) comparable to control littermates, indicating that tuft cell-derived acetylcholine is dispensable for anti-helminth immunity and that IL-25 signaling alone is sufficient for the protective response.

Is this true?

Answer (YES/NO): NO